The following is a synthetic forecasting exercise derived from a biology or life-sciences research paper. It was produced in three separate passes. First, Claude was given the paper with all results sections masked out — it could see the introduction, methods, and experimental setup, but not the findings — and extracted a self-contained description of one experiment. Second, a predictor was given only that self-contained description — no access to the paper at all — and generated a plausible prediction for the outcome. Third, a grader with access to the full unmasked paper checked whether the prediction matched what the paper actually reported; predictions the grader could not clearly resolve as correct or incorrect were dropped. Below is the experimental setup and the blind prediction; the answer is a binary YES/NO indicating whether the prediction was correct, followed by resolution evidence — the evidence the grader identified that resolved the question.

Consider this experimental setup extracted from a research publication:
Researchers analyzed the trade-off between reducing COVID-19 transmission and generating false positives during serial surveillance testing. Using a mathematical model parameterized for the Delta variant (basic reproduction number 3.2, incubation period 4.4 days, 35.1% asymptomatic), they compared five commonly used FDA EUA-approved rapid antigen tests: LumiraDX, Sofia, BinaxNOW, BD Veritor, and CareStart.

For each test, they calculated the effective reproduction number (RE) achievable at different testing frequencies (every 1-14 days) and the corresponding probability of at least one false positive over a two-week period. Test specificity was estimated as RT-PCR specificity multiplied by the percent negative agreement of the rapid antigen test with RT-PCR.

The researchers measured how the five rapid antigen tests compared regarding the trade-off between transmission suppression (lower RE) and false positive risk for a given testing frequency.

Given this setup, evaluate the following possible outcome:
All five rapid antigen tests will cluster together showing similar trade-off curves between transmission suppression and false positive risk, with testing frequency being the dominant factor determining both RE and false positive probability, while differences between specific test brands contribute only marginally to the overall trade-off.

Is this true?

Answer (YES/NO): NO